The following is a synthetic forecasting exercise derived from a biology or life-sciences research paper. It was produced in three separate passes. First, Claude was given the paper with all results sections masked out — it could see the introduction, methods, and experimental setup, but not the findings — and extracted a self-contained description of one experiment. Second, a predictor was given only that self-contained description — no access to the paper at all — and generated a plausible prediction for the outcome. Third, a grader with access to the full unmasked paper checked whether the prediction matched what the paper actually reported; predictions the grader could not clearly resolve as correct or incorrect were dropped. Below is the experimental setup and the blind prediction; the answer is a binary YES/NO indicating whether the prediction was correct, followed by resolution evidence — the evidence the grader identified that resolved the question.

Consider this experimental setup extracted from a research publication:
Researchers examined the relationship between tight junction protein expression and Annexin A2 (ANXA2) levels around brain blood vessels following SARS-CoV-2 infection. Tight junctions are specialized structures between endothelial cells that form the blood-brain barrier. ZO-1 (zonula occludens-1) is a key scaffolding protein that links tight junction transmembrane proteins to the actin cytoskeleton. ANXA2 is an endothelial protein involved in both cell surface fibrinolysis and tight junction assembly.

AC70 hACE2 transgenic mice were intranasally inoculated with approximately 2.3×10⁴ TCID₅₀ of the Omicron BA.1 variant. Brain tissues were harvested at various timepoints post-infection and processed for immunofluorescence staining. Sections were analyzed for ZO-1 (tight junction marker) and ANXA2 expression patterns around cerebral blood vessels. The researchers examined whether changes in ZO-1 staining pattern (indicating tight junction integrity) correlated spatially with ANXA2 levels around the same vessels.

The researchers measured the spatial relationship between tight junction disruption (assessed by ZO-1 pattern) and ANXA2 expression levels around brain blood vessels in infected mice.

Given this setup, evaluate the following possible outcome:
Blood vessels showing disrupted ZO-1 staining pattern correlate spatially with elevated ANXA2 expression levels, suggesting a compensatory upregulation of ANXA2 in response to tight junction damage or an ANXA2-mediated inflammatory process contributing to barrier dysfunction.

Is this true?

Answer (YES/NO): NO